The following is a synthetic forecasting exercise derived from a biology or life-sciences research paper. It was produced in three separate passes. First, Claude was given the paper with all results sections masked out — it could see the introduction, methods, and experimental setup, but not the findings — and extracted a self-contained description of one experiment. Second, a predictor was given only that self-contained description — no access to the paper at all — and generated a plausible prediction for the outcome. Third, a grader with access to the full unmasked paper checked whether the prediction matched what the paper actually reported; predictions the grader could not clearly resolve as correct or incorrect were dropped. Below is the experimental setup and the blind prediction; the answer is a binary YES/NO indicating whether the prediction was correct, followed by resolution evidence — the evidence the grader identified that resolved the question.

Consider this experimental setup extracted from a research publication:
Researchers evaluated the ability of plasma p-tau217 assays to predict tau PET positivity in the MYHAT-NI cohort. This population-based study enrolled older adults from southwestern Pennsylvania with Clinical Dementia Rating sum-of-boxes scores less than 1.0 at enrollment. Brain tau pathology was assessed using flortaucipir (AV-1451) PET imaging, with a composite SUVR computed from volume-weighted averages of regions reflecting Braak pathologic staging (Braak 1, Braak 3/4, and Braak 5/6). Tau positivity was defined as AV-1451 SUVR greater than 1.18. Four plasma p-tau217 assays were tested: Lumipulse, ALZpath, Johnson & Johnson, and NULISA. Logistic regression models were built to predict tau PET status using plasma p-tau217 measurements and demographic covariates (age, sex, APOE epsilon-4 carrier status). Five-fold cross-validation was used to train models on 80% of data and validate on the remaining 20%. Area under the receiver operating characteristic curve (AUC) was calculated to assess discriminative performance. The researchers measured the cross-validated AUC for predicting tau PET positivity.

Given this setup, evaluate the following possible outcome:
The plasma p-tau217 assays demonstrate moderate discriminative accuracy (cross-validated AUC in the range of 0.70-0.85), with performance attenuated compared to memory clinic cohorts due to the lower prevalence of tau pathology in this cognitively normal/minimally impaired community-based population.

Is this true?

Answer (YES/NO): NO